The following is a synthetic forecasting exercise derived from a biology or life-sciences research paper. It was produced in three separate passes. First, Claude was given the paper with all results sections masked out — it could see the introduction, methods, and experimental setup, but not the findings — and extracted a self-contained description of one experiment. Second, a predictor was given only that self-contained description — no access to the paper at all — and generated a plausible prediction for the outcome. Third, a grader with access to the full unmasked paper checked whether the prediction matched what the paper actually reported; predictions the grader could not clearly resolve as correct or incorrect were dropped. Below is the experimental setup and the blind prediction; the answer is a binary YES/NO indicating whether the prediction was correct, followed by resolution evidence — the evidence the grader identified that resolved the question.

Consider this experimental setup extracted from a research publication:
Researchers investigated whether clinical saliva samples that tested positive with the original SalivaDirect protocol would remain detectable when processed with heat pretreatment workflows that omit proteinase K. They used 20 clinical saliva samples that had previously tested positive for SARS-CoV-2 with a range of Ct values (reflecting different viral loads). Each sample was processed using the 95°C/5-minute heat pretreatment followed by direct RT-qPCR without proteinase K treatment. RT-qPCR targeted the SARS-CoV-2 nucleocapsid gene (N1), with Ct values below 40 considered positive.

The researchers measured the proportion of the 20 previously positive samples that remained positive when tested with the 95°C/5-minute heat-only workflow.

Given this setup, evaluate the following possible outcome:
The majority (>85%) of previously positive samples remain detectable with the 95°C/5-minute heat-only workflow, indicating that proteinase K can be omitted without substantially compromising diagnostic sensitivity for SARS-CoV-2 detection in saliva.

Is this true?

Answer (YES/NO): YES